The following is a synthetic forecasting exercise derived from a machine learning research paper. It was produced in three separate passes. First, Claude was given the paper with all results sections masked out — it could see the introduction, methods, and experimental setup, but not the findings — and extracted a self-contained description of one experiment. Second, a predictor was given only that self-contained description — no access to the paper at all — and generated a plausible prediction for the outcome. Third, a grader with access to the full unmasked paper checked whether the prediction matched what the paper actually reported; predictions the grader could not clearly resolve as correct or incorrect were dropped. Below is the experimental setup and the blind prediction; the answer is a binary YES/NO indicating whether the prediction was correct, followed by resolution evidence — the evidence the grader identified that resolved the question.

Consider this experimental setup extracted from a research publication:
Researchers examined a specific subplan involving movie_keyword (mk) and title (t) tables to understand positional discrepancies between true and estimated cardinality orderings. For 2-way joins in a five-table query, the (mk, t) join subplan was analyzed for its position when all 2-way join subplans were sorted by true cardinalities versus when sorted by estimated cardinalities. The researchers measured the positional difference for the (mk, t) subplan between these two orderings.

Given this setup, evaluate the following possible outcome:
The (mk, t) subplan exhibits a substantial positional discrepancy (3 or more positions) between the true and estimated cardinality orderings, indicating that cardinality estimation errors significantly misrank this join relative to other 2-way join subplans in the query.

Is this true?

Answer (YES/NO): NO